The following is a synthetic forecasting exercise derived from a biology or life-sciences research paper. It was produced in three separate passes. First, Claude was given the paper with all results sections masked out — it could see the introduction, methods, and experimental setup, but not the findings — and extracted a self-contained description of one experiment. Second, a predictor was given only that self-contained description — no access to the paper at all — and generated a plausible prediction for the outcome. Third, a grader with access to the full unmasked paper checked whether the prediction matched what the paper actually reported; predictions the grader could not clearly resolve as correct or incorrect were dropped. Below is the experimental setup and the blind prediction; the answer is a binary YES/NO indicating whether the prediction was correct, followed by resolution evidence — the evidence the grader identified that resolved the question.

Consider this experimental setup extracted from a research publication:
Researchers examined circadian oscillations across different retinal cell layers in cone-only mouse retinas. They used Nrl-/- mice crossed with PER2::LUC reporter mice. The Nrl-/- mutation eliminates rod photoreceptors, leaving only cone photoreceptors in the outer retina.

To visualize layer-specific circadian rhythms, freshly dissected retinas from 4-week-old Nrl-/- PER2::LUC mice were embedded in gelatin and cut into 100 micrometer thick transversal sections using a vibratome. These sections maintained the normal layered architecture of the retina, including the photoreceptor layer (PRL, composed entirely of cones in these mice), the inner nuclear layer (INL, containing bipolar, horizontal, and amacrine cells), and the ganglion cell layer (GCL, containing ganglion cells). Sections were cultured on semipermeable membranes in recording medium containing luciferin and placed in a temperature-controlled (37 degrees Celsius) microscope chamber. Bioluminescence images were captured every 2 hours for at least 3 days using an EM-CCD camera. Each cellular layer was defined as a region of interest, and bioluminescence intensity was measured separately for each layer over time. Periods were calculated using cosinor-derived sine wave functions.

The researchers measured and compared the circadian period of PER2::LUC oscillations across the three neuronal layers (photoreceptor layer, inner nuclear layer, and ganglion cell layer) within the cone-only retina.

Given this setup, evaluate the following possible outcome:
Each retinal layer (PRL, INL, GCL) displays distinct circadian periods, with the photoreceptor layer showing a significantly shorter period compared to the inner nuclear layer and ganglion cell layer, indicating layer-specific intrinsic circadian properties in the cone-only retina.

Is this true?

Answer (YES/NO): NO